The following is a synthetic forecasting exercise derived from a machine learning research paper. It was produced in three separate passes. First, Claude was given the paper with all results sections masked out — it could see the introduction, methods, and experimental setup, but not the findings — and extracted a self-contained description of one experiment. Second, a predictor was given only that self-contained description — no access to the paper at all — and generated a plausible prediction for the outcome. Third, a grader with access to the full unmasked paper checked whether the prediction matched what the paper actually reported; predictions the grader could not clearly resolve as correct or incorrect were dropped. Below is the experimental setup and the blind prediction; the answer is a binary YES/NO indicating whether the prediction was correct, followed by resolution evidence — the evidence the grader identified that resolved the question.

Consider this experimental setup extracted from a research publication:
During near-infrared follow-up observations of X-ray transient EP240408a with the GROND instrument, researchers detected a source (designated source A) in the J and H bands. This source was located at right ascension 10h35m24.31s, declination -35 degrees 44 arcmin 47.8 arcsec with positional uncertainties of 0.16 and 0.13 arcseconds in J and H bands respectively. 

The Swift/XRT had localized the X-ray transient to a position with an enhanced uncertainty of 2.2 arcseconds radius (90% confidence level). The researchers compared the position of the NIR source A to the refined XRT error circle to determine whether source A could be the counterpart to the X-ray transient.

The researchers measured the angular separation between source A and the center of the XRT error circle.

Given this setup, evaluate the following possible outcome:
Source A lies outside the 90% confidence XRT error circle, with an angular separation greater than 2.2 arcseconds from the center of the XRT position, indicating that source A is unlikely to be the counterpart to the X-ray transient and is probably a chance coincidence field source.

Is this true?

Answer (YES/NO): YES